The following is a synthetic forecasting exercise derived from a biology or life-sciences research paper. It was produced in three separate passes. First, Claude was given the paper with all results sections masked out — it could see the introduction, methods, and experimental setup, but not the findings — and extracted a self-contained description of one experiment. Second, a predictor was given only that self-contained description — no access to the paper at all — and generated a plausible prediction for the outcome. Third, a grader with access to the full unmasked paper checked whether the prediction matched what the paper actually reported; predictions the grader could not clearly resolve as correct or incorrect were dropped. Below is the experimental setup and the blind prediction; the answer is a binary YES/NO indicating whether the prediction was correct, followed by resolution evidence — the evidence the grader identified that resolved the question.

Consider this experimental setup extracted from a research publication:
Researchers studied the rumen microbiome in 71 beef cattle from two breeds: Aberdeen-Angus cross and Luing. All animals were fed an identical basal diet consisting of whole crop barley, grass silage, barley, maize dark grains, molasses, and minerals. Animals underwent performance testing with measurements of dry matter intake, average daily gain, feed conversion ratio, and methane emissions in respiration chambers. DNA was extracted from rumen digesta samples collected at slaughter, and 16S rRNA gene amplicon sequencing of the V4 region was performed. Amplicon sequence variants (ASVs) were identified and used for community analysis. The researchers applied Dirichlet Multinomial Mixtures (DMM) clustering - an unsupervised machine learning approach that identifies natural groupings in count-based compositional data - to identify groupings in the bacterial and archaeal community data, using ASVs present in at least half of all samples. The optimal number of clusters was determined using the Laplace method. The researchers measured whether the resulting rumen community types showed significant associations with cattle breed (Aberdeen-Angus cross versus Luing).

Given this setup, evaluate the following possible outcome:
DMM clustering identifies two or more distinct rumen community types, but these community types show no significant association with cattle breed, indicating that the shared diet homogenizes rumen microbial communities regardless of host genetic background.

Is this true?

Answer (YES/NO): NO